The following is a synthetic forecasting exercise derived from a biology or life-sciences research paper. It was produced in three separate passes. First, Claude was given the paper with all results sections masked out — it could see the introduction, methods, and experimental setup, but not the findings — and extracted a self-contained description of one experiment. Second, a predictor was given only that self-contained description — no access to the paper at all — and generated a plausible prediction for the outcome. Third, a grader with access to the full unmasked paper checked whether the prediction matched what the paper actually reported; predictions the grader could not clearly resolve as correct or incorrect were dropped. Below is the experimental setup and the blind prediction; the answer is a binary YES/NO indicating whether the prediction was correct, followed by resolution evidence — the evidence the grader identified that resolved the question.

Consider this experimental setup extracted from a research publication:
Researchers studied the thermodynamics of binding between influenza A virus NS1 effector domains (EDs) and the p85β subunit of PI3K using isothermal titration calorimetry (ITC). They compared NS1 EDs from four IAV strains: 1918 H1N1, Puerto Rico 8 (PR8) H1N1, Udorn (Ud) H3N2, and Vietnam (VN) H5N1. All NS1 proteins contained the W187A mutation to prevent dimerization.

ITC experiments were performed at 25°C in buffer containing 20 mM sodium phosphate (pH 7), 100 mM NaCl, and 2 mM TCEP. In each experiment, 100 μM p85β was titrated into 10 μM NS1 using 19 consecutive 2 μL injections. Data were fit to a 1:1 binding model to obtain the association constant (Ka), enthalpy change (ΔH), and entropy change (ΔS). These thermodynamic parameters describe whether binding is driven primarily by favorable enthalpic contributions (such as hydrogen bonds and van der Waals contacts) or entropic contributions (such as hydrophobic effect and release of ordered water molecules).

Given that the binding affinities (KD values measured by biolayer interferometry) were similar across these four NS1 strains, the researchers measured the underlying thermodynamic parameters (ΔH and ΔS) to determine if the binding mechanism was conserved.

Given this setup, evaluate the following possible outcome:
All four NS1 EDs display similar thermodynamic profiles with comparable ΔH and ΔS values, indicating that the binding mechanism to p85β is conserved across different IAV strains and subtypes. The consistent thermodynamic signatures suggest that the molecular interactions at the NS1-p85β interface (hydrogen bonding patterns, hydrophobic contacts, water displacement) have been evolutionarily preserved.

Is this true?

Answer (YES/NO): NO